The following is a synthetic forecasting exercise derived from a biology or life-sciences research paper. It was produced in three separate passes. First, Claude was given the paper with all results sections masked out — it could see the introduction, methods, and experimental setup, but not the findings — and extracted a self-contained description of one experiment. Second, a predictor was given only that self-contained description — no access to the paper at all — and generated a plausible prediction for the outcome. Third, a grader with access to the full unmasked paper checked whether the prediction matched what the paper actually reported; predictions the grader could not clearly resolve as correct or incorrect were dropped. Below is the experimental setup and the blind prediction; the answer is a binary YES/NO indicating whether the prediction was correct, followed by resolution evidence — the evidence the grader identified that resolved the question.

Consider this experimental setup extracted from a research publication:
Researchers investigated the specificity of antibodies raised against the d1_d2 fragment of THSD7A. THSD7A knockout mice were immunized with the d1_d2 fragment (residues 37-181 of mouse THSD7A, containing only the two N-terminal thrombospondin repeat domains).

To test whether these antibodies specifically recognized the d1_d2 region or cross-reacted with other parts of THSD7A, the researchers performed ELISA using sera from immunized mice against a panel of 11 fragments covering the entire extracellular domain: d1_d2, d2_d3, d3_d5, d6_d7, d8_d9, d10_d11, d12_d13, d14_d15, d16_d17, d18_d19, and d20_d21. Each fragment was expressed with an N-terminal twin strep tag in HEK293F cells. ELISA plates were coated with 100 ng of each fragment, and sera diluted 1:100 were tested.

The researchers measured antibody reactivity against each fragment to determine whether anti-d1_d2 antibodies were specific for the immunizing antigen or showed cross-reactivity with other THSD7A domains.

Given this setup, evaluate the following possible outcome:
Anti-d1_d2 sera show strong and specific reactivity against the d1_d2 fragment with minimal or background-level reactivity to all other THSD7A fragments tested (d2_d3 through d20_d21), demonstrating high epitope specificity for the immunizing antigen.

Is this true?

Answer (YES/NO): NO